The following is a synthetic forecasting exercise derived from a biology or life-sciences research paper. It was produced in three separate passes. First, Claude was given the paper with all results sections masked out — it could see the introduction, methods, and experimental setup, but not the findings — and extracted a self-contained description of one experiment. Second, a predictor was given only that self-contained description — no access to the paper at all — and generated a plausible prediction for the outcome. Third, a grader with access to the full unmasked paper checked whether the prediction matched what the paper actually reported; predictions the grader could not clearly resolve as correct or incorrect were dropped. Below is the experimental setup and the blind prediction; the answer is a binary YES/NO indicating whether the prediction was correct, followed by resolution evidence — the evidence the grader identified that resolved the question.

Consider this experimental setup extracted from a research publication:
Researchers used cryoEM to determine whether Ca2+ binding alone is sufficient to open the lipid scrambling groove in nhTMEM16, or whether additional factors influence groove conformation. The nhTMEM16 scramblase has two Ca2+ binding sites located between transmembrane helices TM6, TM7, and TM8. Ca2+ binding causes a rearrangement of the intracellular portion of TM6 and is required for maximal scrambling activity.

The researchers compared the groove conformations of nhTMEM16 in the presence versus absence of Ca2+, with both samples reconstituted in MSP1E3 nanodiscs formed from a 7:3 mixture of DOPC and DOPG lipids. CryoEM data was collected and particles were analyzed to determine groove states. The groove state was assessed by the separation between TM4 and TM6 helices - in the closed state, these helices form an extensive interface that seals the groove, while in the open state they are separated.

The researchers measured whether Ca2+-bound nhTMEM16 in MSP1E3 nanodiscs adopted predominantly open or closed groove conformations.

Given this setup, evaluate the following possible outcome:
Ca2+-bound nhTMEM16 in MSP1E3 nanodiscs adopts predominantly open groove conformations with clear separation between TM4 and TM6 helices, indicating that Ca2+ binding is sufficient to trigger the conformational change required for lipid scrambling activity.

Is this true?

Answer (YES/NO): NO